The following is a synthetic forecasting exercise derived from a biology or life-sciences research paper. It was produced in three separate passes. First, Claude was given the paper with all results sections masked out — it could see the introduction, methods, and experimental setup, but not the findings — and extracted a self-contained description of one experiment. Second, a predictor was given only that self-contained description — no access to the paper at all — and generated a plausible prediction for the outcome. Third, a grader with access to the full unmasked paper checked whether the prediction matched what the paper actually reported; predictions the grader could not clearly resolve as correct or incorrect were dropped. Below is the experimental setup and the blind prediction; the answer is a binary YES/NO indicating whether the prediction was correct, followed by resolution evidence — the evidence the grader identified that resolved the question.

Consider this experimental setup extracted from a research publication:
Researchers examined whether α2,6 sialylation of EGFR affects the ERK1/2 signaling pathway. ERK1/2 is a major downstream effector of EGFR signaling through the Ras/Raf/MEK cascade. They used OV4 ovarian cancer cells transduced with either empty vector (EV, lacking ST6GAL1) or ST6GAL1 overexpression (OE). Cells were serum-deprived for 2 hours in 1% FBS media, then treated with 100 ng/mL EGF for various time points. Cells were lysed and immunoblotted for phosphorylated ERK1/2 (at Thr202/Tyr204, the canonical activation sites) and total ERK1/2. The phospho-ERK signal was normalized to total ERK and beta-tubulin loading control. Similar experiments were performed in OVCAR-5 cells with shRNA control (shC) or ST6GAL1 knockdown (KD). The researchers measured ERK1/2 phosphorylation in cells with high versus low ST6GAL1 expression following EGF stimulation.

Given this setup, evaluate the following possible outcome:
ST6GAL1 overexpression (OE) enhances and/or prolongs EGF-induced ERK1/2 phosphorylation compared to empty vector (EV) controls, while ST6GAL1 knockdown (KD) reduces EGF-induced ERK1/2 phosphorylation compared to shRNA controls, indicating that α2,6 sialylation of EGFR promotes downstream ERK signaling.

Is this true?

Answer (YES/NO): NO